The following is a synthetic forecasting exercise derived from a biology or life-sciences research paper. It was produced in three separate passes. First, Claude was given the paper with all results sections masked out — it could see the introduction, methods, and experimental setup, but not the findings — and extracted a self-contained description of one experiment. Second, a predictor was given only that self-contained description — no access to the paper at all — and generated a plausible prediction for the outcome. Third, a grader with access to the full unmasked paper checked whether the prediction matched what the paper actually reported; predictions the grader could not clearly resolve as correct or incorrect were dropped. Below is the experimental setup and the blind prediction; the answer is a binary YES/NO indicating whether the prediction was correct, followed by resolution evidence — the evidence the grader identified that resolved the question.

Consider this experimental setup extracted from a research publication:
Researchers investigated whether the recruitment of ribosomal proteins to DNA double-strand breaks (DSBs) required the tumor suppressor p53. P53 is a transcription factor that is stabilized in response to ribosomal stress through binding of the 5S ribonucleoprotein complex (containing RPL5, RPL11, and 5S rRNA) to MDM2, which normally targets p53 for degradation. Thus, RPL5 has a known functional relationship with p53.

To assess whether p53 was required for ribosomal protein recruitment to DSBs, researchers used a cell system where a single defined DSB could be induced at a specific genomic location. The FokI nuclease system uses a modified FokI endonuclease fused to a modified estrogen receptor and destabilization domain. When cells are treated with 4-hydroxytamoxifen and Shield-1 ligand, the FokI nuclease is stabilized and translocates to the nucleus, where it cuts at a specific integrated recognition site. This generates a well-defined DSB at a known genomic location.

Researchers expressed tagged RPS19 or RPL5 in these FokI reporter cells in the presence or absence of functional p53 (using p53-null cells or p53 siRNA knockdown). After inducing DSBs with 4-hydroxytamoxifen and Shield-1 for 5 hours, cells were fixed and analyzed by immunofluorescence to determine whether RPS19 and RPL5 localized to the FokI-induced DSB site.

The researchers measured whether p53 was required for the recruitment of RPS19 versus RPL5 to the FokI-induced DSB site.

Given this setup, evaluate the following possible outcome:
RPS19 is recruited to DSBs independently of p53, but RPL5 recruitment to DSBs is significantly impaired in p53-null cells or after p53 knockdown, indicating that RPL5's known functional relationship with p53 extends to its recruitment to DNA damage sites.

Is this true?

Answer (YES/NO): YES